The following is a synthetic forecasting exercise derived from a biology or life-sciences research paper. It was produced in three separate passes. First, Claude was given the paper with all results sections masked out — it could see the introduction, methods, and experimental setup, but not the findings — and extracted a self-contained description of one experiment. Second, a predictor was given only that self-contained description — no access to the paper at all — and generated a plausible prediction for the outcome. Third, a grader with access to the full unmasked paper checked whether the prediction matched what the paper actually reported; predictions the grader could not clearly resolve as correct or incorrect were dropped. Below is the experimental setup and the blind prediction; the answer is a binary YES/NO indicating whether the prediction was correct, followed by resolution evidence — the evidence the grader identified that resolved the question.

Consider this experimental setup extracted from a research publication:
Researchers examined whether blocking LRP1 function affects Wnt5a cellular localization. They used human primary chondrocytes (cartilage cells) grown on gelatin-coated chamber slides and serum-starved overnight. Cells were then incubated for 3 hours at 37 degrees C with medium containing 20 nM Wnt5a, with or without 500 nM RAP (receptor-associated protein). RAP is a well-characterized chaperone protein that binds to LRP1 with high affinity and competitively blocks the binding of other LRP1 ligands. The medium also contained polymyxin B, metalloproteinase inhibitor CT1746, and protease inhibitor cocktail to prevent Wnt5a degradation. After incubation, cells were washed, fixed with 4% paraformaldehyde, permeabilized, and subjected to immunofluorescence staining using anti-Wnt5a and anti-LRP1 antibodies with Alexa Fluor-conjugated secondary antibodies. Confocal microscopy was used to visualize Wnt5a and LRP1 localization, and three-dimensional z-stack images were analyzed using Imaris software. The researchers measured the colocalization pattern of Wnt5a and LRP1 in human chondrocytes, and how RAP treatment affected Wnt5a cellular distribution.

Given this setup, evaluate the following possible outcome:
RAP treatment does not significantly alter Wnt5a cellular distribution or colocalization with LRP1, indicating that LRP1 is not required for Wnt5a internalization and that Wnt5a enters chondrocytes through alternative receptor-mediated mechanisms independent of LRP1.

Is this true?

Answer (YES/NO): NO